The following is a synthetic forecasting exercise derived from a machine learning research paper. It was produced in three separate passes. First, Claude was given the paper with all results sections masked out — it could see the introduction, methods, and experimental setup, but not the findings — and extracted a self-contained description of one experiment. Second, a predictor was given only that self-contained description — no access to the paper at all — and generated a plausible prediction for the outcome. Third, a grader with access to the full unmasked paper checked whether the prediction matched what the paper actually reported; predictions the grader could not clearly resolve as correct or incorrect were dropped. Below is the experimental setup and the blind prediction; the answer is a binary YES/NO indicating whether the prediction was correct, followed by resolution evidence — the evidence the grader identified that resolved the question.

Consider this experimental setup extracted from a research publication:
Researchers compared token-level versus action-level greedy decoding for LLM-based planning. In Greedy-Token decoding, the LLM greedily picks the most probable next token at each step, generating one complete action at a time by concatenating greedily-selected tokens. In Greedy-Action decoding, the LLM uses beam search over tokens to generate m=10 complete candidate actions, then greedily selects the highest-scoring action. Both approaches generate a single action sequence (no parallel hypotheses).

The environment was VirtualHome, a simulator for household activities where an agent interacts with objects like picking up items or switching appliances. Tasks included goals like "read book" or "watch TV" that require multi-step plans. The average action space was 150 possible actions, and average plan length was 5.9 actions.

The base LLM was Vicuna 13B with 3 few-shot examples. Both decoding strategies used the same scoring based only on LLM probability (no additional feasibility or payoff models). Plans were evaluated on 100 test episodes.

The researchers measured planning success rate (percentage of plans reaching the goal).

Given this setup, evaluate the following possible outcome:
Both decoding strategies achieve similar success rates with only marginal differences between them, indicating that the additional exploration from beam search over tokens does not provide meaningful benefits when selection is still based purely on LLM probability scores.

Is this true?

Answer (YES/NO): NO